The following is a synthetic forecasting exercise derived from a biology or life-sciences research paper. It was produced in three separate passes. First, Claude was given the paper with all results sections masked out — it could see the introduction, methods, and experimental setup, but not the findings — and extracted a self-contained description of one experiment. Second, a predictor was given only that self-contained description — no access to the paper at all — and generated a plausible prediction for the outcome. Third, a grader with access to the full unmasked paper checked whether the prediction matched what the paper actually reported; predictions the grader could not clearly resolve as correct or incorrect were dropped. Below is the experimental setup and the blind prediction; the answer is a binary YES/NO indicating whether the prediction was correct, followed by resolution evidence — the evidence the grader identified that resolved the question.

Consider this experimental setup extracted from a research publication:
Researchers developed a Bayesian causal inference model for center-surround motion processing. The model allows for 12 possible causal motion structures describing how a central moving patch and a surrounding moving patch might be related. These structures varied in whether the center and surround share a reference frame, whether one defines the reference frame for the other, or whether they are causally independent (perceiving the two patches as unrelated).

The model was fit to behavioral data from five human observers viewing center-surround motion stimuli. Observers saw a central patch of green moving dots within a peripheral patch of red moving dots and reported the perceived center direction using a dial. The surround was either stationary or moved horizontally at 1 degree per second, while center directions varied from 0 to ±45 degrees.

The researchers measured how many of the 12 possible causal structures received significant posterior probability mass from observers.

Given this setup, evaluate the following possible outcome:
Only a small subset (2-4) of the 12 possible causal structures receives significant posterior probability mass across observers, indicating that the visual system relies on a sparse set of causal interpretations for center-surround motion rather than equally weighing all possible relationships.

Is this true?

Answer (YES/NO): YES